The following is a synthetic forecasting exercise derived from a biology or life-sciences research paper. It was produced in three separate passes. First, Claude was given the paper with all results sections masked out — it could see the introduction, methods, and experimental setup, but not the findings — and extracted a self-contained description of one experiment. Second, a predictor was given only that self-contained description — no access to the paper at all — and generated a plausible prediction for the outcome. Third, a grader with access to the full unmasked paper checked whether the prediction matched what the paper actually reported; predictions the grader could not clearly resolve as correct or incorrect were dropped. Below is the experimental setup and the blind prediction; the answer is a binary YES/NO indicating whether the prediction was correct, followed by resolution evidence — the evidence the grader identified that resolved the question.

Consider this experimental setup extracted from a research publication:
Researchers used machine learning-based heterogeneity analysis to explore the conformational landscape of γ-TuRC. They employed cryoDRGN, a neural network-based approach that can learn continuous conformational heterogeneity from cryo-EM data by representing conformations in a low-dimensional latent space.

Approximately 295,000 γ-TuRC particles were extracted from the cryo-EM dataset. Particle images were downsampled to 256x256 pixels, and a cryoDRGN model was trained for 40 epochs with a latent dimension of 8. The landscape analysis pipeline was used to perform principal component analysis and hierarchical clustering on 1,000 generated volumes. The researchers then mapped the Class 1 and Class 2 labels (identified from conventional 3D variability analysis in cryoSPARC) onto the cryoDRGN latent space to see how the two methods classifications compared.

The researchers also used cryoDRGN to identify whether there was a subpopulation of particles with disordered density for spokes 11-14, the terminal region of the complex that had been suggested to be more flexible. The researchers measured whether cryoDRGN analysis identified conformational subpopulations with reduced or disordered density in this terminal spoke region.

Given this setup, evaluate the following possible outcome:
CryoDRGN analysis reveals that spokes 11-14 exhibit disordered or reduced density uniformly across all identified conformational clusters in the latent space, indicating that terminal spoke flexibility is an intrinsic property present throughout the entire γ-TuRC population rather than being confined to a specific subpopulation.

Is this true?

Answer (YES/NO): NO